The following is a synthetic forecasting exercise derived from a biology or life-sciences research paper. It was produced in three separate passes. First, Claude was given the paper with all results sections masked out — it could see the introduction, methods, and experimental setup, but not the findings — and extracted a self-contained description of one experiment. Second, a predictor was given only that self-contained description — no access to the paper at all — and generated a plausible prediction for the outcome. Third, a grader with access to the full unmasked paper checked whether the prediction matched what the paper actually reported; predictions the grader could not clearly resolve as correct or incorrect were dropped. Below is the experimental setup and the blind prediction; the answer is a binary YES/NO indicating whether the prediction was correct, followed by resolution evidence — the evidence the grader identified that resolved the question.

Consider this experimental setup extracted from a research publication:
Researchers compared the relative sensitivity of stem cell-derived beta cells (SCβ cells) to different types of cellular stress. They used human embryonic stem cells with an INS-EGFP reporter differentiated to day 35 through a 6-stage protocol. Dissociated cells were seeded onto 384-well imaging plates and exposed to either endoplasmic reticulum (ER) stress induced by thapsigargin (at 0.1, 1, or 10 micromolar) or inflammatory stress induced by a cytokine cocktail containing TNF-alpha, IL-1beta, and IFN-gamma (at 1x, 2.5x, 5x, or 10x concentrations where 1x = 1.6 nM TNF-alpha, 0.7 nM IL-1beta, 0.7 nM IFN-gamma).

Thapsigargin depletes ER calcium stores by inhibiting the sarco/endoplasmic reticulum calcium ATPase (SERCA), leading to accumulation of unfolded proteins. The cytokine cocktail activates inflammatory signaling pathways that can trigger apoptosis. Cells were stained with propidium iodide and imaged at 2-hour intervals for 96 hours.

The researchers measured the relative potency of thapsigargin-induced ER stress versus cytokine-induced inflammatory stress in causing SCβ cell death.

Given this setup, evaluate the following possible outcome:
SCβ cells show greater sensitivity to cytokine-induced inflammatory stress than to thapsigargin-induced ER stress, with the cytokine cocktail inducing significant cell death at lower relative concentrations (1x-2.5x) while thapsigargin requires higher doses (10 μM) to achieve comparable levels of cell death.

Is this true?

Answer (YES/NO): YES